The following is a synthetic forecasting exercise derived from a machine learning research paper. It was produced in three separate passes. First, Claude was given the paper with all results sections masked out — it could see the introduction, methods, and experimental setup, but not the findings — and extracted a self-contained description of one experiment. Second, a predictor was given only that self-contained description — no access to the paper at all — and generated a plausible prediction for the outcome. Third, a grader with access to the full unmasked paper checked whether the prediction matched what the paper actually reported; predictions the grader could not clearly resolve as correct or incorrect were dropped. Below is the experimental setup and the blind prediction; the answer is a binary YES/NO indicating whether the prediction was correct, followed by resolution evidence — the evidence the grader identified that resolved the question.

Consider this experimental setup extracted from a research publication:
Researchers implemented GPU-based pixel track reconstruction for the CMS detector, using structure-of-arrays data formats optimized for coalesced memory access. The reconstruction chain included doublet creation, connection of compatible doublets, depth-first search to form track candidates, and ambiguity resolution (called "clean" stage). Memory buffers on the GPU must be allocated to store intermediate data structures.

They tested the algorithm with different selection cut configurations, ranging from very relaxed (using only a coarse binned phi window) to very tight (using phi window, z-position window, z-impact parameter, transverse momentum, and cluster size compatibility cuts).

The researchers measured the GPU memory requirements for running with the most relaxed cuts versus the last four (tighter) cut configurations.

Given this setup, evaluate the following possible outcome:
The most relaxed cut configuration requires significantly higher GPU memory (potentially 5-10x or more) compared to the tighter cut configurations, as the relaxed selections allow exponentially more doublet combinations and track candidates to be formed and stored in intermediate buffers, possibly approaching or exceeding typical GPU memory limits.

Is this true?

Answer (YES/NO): YES